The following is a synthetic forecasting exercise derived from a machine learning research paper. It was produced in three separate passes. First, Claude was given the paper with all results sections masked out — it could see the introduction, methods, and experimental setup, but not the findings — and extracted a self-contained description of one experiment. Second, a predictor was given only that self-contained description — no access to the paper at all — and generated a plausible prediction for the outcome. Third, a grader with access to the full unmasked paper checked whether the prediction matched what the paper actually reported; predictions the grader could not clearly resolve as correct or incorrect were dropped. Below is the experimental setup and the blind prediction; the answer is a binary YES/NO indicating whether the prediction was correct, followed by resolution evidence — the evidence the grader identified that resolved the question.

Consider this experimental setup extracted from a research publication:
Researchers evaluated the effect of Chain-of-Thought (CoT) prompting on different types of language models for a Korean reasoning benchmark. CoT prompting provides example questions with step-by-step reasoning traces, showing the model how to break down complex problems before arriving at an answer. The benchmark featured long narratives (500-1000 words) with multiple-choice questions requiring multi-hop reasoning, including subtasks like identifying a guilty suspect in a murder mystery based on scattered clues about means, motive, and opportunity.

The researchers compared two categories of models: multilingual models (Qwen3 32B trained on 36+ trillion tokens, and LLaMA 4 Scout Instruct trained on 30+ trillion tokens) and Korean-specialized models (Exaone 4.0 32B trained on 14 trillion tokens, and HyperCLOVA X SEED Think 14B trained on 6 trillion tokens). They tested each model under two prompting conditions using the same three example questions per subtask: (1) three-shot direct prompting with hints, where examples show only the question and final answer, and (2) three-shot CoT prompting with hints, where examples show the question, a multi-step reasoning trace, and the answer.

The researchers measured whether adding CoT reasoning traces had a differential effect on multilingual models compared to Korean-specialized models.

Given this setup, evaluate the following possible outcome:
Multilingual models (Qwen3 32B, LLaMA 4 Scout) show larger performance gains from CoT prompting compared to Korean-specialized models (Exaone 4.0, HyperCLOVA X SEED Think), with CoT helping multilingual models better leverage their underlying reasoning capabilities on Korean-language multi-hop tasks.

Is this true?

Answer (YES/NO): NO